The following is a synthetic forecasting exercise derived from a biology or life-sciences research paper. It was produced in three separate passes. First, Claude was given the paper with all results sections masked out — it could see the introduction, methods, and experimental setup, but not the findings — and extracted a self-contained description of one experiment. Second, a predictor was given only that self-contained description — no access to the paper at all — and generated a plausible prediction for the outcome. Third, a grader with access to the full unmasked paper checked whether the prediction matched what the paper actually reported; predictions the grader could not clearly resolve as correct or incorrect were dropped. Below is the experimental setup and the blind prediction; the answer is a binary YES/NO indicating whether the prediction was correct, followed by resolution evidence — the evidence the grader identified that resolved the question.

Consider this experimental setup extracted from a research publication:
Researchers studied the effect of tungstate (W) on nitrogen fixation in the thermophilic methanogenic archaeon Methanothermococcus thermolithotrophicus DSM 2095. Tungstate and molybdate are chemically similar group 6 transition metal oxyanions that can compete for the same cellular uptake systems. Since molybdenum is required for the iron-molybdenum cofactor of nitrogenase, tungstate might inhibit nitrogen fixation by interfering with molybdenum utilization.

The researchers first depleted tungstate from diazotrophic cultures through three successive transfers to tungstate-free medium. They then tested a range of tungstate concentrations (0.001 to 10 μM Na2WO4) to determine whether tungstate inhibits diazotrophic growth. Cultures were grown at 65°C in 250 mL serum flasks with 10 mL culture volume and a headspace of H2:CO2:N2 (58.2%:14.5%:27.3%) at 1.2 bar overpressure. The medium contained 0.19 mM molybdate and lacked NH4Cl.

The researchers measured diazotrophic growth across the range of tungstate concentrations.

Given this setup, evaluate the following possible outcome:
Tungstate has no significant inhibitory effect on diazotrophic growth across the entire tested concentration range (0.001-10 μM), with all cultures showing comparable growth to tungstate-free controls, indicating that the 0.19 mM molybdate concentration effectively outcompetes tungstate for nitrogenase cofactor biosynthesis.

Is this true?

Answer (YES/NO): NO